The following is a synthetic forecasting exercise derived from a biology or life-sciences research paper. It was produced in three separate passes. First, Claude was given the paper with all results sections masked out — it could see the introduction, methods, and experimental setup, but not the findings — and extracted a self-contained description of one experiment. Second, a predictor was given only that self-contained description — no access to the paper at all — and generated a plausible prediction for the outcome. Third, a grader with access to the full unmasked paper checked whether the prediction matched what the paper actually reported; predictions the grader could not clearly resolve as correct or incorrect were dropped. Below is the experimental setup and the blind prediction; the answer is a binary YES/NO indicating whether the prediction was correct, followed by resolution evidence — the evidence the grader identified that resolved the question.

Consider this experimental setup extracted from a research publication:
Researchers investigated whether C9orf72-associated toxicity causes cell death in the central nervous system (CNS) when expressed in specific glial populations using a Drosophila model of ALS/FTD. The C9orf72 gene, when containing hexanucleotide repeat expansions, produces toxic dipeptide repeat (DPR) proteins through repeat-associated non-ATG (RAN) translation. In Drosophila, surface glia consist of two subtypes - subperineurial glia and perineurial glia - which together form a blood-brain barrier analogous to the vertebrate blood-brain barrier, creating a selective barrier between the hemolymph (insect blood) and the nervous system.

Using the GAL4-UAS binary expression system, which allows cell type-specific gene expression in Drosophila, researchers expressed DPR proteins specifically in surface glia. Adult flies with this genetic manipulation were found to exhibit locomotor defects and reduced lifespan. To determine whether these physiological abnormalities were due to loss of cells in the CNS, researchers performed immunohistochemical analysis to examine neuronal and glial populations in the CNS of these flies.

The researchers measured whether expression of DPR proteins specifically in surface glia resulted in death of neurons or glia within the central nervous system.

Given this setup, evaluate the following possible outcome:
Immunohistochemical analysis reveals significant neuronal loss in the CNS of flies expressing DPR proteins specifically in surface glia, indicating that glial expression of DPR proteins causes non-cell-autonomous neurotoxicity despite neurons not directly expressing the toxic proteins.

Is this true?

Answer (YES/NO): NO